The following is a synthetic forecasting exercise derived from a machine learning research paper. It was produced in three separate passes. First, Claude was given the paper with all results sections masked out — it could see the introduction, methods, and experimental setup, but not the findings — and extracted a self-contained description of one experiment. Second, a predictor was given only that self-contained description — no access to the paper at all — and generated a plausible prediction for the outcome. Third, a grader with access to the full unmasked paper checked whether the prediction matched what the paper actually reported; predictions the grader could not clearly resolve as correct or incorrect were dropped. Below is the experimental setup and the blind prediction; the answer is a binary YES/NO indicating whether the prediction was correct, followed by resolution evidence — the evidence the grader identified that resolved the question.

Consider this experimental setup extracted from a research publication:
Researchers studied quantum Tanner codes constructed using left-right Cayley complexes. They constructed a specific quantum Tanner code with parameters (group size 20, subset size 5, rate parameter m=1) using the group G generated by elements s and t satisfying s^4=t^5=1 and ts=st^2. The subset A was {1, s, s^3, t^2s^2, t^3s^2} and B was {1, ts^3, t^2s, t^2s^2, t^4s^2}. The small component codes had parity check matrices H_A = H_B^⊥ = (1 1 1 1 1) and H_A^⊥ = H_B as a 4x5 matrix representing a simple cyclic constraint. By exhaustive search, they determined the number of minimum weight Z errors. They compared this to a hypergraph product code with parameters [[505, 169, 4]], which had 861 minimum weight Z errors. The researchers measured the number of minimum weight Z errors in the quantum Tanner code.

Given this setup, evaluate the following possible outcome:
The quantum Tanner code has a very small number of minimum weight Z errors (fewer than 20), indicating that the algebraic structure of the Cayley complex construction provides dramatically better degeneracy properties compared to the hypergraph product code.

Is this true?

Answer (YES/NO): NO